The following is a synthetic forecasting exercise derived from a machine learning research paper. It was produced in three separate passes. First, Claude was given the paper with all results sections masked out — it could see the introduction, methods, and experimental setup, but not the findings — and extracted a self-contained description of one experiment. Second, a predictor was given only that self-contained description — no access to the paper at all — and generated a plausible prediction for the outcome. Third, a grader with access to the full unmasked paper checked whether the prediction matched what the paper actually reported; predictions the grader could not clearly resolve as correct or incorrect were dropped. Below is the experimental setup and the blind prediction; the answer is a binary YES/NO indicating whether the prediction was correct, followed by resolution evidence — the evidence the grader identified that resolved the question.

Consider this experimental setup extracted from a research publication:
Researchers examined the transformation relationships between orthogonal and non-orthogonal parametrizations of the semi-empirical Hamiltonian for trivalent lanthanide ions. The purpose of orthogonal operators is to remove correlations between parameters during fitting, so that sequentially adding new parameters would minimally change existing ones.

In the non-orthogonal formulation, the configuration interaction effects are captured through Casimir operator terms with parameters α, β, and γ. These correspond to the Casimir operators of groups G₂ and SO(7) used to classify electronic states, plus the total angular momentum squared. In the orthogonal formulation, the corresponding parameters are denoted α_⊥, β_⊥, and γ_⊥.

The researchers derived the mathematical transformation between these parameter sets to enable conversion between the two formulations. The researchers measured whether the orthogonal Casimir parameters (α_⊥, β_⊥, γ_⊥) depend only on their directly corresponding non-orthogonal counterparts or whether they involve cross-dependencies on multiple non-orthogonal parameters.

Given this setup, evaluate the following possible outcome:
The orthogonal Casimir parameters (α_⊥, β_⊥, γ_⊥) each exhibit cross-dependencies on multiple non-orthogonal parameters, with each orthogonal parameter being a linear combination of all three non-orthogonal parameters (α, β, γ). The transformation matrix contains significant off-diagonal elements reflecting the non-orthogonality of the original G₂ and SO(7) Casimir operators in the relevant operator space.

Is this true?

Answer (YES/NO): NO